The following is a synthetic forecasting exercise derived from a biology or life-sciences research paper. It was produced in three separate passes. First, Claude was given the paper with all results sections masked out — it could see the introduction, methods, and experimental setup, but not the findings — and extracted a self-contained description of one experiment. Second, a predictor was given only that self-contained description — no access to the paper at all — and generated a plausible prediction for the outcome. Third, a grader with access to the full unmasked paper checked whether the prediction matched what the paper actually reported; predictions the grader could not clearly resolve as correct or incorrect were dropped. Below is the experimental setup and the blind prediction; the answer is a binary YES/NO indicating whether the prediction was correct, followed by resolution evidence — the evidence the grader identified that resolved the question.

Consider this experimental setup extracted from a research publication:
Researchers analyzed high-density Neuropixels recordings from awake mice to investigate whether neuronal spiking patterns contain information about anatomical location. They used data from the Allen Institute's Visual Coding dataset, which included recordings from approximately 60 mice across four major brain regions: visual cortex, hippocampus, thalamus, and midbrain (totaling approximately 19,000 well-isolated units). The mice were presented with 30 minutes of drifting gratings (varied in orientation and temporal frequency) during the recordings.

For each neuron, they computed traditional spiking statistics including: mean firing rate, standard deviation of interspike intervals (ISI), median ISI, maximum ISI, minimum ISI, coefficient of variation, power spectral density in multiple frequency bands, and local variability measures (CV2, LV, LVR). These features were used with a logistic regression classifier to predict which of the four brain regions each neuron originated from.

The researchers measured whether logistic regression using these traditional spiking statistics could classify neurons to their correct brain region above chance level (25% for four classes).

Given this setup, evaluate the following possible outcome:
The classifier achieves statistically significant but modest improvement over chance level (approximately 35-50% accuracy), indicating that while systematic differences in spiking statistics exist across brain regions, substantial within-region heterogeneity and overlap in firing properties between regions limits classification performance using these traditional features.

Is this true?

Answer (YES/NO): NO